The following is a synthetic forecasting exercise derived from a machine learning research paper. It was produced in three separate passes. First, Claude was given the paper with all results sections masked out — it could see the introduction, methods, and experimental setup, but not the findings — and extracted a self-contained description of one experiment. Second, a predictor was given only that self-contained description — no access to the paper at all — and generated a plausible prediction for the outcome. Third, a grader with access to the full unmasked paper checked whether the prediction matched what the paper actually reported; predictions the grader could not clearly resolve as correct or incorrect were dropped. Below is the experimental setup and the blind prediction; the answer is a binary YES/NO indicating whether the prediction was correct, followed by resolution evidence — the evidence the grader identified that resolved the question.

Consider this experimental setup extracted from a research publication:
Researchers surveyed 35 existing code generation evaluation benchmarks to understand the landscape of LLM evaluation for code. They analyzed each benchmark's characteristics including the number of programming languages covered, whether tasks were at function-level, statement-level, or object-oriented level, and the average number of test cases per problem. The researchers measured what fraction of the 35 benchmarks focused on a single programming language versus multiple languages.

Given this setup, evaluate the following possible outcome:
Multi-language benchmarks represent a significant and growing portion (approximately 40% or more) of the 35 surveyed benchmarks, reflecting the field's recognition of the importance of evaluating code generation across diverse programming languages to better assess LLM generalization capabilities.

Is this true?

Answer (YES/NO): NO